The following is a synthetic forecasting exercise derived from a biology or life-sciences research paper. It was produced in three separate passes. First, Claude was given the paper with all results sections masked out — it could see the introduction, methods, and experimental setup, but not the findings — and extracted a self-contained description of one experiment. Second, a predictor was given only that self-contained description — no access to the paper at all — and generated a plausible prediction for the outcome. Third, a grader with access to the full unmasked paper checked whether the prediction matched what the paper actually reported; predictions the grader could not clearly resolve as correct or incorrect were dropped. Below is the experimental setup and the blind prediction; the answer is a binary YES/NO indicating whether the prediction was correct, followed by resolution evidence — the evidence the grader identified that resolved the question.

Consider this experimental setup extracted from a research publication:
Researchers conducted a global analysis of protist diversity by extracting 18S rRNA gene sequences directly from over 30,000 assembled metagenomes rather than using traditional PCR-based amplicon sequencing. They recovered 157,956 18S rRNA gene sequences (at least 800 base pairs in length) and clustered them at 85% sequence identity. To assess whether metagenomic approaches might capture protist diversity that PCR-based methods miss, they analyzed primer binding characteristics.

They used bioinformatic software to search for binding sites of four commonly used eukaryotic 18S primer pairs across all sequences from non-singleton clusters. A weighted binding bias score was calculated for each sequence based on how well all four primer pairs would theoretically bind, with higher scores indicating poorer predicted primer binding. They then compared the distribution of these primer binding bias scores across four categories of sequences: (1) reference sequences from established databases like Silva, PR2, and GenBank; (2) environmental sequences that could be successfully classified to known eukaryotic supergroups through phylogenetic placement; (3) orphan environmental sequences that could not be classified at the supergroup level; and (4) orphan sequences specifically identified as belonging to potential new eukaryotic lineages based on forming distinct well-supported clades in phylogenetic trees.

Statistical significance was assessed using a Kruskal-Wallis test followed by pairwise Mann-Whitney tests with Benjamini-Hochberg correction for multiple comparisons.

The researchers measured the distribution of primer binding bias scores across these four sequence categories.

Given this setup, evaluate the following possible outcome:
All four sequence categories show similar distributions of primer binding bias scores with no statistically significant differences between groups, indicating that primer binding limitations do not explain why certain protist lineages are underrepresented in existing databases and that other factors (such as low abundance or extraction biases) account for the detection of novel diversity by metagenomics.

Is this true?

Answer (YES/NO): NO